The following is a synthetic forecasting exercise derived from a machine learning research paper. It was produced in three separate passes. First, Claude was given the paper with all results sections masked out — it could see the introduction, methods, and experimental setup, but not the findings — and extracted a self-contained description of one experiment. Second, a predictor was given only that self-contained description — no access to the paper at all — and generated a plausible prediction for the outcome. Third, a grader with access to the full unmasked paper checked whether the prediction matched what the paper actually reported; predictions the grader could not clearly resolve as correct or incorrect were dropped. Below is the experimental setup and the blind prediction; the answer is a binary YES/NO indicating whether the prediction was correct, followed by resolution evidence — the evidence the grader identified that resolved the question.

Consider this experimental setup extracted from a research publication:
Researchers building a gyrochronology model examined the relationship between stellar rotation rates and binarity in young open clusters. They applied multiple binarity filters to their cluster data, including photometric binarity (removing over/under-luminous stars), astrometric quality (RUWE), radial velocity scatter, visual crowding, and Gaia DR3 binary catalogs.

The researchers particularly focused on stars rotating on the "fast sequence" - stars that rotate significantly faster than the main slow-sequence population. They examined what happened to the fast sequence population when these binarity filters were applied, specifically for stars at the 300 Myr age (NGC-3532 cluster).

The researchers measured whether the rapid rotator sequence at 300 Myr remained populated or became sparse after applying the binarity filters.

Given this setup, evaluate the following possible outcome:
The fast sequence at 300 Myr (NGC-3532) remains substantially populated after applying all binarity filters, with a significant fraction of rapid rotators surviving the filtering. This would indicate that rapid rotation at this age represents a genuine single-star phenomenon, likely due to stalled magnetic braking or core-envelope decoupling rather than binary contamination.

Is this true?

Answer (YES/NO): NO